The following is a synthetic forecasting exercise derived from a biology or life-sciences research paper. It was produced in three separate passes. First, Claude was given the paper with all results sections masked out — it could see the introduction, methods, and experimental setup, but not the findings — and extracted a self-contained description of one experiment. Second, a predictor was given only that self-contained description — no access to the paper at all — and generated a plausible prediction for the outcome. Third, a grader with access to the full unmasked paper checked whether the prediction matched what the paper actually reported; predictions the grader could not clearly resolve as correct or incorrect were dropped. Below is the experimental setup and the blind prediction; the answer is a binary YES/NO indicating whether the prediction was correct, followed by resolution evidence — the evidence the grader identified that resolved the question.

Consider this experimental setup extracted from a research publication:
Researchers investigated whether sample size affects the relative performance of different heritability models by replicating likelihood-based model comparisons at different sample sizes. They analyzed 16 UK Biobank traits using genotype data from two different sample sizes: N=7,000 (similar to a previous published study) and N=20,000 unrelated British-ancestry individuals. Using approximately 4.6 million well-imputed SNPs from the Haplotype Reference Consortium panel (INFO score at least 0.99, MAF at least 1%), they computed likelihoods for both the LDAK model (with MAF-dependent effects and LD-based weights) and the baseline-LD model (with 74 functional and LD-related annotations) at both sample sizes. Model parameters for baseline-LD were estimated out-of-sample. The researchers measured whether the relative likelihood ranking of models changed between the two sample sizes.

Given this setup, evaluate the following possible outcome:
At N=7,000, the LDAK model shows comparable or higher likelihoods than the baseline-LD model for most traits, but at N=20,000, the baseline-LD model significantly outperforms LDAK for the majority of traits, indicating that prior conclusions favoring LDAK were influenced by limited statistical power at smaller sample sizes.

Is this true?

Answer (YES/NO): NO